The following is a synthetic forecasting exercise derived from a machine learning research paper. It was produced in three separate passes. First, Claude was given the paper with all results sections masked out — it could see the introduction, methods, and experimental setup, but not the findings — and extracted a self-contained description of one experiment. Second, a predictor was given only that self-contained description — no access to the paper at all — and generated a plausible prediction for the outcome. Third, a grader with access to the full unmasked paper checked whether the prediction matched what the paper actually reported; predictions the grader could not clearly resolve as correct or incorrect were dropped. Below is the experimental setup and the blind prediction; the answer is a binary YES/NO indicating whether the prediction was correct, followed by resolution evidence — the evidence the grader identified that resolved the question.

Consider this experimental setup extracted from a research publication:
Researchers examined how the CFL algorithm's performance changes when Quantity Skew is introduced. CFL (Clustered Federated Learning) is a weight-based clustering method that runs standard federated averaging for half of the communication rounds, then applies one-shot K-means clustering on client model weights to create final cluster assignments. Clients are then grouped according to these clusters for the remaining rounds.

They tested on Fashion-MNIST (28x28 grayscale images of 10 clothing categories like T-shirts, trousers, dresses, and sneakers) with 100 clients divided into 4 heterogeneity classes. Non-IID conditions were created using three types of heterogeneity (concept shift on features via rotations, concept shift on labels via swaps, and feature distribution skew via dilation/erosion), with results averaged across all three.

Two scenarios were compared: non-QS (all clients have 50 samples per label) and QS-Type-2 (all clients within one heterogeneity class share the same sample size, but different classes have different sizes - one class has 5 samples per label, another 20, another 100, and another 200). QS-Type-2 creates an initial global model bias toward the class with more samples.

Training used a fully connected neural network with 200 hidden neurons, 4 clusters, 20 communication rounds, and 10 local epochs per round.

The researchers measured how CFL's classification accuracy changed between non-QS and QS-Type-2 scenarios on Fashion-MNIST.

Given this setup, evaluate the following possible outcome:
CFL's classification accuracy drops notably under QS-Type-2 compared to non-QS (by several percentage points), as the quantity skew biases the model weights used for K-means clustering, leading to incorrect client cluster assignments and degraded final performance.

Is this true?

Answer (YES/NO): YES